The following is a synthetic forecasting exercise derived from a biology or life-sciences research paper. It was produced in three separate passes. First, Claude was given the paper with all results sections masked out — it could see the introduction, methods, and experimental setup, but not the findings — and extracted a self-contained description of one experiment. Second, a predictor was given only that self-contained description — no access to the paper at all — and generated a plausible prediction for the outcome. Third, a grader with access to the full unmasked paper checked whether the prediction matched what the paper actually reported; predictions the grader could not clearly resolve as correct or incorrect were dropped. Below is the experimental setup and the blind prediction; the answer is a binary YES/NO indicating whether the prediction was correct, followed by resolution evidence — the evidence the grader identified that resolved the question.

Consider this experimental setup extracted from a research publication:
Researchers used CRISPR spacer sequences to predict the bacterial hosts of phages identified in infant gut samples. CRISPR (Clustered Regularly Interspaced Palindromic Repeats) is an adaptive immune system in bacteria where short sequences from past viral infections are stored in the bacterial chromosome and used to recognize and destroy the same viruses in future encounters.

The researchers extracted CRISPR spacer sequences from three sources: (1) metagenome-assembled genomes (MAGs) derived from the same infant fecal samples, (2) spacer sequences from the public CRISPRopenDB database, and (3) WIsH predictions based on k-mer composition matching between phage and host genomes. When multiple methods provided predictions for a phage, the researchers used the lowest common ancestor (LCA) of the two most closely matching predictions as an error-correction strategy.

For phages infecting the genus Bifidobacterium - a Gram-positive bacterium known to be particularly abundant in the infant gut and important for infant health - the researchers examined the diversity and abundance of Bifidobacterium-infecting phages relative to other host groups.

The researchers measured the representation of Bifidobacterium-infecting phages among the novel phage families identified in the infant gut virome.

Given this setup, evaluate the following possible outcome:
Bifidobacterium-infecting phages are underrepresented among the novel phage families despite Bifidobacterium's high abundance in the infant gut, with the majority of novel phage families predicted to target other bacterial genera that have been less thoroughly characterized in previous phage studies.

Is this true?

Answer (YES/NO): NO